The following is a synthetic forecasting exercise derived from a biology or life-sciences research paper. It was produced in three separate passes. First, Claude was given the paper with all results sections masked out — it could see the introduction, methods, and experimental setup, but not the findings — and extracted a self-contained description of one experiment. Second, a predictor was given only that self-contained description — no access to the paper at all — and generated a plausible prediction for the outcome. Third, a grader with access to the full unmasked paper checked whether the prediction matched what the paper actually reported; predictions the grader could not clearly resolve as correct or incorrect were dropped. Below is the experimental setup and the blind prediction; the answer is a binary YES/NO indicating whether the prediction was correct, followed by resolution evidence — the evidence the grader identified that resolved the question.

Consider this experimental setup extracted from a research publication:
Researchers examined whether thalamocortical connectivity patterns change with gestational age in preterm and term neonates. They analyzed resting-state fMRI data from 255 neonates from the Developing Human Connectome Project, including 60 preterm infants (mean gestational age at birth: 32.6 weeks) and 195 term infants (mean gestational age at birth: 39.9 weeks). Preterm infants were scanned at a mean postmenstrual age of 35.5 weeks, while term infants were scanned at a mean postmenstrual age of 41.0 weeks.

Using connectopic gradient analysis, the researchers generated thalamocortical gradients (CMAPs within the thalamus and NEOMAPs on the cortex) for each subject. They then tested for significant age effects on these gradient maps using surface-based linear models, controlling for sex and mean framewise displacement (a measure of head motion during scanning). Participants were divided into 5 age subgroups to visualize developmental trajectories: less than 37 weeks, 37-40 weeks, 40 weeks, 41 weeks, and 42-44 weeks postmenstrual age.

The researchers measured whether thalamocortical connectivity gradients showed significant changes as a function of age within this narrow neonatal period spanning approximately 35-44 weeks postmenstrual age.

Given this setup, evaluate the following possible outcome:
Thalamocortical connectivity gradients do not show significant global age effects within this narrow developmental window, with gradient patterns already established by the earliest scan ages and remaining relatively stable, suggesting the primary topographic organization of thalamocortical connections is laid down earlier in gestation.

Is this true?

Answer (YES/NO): NO